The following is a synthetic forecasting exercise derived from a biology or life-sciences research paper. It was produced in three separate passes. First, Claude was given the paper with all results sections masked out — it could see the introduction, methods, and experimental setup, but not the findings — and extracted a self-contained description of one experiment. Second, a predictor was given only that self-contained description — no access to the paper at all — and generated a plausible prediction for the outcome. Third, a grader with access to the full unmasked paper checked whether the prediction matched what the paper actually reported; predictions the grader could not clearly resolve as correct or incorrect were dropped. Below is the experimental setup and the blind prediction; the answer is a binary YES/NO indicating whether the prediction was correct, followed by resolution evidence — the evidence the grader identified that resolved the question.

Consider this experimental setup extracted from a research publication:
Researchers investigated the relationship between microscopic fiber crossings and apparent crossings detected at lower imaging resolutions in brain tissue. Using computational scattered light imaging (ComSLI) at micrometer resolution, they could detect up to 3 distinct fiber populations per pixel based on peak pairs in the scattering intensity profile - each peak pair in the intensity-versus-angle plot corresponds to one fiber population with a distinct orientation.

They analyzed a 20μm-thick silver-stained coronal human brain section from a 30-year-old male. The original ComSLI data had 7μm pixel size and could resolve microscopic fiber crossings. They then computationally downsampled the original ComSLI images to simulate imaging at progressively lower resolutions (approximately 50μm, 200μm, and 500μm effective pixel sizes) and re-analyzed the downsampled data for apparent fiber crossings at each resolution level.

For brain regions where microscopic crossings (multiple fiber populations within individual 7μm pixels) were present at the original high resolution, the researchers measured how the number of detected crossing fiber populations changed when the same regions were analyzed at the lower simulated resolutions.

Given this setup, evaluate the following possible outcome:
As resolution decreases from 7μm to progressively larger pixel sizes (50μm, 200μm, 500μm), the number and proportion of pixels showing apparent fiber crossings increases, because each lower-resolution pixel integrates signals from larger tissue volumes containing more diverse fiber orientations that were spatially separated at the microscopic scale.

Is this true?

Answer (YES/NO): NO